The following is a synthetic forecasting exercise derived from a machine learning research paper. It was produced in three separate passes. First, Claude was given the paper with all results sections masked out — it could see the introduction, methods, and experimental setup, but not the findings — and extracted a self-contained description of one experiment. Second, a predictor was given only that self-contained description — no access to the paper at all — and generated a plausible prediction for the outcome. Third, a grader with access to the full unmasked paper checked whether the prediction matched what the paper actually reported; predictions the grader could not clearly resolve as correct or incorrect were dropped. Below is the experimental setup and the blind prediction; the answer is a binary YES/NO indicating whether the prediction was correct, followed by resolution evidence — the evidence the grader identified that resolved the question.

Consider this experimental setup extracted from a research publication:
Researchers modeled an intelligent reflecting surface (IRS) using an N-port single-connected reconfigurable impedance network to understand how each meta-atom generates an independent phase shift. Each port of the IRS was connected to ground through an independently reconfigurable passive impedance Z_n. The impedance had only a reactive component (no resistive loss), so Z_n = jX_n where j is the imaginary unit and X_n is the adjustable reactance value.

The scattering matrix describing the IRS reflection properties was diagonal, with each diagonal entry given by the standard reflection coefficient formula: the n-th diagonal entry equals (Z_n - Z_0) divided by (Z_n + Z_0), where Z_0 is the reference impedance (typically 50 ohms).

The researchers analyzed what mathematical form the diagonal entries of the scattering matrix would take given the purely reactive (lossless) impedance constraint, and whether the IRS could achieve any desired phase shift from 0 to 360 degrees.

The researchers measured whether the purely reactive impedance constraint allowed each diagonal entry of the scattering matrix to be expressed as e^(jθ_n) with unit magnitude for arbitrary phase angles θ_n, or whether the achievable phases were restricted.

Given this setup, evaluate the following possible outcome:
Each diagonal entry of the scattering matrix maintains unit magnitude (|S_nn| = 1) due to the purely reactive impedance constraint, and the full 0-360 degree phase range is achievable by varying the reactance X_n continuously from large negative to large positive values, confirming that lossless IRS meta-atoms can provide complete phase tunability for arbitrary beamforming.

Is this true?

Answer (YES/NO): YES